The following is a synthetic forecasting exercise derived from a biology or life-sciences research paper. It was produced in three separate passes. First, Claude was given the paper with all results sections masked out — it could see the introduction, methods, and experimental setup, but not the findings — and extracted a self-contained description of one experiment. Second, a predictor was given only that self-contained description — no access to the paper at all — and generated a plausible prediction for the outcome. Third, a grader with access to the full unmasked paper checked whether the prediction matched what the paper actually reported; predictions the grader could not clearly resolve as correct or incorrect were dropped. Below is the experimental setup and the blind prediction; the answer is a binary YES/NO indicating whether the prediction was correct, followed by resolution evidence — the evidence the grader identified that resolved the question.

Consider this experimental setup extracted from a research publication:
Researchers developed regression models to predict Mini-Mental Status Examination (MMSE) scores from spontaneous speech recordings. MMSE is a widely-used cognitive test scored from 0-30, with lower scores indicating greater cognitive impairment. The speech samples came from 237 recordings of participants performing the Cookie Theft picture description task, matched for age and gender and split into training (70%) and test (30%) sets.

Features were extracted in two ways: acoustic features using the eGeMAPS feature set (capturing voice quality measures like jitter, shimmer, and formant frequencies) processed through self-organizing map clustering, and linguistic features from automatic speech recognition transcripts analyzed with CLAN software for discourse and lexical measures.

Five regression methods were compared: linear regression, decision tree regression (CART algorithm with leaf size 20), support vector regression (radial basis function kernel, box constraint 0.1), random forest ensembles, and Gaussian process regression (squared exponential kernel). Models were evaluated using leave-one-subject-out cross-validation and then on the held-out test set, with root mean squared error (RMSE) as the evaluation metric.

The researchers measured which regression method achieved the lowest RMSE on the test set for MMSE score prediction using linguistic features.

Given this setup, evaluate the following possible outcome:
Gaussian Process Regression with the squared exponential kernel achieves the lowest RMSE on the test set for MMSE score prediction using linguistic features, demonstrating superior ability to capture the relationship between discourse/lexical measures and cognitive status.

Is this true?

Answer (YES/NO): NO